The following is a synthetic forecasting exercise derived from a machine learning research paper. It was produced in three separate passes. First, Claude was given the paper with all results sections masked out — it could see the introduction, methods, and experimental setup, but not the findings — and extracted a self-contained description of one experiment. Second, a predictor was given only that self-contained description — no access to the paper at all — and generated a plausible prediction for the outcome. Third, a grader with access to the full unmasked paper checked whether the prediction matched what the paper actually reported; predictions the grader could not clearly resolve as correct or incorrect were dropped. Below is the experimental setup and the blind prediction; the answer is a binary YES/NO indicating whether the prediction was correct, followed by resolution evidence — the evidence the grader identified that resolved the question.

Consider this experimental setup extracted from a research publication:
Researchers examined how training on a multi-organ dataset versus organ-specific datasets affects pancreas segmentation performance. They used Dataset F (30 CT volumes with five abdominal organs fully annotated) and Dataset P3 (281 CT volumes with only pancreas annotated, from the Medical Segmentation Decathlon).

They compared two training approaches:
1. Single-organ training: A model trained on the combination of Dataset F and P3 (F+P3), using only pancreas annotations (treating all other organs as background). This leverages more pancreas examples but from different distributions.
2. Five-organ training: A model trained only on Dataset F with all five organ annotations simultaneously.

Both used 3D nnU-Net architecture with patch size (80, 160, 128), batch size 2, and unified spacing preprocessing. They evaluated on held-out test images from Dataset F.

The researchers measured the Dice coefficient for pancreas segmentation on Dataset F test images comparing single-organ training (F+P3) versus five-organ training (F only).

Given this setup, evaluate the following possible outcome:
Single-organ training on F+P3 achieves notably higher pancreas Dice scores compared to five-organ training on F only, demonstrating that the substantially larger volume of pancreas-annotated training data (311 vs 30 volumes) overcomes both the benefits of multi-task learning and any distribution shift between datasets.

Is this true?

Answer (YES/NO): YES